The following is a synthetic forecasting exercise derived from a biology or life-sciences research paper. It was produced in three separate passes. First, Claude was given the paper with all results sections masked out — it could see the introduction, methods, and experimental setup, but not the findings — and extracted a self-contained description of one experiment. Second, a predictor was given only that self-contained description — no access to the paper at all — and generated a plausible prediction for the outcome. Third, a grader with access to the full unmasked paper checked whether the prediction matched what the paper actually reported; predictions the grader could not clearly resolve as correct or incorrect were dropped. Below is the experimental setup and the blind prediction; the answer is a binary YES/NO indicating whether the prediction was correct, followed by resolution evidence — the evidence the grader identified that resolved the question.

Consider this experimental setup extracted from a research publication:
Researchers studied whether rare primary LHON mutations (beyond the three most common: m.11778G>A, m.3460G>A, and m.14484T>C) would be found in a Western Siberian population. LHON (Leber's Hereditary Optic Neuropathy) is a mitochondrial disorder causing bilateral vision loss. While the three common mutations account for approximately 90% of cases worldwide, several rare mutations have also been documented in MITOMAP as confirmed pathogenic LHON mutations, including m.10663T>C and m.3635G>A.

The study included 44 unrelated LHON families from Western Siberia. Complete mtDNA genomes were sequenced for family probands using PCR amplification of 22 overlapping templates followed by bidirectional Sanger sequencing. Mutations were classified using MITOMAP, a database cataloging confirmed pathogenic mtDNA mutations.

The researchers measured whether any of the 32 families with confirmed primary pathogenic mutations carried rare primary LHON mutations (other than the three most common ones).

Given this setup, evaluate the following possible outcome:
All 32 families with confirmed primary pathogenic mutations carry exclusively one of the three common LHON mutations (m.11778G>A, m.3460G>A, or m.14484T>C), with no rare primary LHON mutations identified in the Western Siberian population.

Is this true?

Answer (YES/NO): NO